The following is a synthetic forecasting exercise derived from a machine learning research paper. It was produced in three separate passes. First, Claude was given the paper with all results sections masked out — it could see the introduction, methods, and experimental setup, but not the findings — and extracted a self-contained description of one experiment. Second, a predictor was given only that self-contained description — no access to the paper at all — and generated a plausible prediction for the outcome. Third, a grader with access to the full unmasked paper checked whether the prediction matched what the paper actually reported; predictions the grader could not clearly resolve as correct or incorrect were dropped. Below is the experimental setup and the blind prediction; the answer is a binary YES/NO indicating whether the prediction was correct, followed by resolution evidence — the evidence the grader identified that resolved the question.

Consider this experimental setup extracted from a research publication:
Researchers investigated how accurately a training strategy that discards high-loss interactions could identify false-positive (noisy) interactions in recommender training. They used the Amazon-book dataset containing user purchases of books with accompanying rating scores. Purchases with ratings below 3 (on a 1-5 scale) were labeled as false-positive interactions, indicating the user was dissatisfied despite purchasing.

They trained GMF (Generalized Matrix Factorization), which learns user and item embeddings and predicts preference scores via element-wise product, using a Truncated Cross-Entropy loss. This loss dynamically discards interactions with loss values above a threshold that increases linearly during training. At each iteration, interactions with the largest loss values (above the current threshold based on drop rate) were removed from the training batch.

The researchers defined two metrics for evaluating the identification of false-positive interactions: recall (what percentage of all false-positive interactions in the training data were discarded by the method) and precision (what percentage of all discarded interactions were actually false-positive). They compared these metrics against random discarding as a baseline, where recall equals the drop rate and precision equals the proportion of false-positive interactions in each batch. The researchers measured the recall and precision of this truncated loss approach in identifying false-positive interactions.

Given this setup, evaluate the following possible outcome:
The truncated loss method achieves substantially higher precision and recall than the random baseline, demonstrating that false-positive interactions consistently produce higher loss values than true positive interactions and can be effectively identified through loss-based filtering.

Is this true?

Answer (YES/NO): NO